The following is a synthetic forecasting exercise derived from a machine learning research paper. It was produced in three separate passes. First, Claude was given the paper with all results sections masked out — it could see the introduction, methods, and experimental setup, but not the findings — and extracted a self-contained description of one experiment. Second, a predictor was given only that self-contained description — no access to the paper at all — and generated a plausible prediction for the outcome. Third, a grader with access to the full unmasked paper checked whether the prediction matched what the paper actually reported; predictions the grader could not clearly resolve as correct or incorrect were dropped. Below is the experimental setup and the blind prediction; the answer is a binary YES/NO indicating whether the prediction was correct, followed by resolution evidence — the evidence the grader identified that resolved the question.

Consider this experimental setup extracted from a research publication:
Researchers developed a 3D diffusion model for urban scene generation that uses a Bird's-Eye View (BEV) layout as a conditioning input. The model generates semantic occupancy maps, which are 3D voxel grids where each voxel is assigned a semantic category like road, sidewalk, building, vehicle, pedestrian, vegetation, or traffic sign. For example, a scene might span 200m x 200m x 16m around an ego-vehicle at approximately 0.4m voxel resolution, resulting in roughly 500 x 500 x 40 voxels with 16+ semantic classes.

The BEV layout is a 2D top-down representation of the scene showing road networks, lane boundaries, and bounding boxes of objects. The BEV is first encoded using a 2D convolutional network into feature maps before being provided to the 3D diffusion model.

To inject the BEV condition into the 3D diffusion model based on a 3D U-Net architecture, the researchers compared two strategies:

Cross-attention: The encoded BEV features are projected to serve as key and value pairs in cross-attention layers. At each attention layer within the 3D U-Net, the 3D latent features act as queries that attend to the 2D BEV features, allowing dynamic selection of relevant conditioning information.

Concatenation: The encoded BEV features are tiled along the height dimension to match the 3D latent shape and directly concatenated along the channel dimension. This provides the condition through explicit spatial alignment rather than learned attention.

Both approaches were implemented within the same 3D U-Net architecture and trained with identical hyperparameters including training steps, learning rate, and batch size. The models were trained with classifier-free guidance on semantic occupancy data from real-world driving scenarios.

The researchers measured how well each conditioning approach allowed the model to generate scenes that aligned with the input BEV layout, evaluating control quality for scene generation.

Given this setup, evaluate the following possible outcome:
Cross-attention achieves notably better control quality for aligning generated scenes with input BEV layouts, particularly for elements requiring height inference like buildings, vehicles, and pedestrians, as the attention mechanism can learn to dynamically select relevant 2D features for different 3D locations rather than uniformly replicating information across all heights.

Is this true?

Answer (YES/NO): NO